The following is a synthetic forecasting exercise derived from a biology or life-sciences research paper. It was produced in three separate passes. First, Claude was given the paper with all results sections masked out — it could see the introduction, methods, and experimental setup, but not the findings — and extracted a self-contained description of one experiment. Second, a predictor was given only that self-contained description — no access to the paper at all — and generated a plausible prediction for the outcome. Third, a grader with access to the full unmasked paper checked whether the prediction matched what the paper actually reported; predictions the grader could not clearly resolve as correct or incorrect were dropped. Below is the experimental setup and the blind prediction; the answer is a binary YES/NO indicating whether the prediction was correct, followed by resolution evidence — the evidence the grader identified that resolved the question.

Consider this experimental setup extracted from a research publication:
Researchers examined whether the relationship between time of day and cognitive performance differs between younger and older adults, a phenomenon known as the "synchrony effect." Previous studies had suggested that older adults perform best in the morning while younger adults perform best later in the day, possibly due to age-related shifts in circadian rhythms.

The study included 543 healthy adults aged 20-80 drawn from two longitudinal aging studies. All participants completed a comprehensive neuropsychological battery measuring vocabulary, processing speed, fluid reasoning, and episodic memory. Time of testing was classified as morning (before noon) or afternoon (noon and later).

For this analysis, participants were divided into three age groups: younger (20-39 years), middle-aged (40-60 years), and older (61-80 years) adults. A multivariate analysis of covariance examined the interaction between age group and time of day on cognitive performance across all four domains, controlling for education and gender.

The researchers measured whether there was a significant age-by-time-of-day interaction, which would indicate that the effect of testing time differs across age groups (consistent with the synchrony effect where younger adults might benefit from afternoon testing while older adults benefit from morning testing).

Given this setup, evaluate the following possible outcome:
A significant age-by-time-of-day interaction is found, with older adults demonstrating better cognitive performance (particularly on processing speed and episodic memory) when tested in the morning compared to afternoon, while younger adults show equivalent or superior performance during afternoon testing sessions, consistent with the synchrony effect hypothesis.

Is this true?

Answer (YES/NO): NO